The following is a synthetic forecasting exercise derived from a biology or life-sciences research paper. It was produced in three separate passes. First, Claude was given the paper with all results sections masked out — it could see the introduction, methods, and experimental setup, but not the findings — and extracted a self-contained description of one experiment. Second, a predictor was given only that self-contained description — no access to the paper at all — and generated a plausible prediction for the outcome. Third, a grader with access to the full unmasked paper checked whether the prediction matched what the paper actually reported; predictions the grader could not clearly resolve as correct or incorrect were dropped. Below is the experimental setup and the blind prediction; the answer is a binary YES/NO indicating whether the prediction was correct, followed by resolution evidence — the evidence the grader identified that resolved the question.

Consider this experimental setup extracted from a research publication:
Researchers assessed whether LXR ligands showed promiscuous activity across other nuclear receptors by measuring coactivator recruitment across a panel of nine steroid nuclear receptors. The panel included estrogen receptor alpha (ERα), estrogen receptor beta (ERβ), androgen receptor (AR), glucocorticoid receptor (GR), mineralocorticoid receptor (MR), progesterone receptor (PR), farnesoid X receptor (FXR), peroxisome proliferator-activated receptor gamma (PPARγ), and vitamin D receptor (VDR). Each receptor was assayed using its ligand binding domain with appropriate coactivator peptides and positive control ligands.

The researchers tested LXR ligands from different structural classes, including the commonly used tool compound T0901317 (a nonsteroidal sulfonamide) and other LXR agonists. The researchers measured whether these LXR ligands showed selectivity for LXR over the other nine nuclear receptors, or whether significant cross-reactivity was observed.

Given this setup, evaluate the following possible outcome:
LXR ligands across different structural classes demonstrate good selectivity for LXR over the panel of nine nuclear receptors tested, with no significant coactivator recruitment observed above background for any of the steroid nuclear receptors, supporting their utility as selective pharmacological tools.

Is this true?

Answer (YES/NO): NO